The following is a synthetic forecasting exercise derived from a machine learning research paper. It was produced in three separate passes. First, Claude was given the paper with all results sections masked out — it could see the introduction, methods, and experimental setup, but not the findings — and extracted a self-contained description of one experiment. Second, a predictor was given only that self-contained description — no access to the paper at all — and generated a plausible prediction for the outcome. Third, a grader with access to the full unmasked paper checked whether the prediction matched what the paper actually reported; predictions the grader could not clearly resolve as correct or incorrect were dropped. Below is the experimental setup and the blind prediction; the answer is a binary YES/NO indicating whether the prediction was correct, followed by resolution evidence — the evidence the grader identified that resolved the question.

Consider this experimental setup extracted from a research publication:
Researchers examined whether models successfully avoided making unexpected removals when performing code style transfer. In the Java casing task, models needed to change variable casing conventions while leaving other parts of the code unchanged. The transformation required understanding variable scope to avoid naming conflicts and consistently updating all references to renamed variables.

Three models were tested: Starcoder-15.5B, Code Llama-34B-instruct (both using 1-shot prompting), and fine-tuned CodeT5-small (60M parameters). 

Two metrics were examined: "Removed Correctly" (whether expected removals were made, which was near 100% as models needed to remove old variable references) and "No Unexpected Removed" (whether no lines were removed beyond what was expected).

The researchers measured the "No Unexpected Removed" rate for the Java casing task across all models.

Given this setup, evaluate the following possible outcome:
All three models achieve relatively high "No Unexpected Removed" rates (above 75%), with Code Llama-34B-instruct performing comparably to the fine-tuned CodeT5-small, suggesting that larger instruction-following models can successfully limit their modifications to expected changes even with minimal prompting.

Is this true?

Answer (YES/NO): NO